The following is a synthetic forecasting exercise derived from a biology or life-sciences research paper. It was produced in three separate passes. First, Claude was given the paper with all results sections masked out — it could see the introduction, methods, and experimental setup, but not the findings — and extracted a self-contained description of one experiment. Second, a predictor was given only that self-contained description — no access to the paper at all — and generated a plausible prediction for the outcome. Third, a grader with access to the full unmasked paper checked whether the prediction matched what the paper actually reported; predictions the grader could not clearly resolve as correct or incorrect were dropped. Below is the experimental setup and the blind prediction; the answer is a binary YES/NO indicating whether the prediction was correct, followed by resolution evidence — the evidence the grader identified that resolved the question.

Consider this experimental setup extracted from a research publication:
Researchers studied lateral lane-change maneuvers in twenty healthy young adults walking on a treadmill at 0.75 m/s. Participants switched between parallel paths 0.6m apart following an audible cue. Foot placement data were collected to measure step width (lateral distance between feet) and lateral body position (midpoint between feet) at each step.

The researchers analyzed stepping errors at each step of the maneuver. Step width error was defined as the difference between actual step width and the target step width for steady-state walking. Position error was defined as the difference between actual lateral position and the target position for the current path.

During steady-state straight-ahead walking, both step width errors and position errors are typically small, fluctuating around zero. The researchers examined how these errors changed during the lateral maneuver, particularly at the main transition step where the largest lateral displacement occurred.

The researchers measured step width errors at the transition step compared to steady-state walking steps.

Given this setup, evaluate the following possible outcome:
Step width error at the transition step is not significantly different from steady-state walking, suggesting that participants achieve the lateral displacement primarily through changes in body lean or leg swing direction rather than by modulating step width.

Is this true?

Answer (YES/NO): NO